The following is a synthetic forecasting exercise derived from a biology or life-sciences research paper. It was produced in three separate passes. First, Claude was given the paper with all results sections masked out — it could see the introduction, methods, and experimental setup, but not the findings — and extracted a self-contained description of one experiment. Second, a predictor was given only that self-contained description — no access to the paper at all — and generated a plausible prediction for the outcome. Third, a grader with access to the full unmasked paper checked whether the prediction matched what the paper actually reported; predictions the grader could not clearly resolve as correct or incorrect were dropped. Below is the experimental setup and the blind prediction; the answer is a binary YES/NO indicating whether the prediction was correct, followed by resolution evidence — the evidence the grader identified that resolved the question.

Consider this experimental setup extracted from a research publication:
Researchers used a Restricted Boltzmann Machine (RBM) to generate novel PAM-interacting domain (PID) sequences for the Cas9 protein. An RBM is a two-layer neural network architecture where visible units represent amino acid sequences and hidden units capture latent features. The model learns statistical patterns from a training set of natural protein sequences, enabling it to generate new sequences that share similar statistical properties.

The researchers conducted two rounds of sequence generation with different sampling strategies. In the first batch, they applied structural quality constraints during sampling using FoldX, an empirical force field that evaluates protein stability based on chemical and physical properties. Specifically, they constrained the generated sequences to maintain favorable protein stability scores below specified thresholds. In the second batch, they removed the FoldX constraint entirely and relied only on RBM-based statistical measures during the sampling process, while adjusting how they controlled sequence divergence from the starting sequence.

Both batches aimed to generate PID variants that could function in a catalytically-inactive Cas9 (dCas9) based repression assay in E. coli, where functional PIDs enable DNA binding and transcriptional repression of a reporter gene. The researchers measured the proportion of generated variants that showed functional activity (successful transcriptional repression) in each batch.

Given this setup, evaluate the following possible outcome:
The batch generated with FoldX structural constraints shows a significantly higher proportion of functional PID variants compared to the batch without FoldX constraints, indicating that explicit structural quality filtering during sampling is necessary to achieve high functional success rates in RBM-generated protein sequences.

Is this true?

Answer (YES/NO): NO